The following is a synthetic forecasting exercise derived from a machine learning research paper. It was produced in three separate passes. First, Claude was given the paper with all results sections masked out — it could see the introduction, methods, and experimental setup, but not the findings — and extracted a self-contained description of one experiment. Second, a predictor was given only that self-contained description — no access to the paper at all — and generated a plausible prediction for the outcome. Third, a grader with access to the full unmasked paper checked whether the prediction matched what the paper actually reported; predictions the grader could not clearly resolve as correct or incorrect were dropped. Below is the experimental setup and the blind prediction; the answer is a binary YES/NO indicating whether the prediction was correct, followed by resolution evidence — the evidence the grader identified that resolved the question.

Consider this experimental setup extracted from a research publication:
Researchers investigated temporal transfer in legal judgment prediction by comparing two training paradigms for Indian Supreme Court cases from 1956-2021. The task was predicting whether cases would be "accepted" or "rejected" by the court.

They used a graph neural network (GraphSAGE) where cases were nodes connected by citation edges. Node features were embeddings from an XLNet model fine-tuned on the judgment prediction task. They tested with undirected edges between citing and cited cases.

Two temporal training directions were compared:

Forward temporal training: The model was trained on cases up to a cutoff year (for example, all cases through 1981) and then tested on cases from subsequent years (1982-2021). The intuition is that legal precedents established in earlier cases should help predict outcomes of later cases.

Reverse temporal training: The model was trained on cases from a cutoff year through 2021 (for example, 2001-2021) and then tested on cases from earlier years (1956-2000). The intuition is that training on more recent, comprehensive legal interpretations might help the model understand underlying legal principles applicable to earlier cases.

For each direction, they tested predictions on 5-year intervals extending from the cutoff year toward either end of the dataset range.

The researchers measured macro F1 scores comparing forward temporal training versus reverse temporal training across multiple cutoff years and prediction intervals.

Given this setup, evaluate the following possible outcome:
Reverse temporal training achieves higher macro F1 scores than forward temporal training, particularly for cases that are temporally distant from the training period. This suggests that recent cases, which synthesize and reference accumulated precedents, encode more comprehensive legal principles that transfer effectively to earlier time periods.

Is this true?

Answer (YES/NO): NO